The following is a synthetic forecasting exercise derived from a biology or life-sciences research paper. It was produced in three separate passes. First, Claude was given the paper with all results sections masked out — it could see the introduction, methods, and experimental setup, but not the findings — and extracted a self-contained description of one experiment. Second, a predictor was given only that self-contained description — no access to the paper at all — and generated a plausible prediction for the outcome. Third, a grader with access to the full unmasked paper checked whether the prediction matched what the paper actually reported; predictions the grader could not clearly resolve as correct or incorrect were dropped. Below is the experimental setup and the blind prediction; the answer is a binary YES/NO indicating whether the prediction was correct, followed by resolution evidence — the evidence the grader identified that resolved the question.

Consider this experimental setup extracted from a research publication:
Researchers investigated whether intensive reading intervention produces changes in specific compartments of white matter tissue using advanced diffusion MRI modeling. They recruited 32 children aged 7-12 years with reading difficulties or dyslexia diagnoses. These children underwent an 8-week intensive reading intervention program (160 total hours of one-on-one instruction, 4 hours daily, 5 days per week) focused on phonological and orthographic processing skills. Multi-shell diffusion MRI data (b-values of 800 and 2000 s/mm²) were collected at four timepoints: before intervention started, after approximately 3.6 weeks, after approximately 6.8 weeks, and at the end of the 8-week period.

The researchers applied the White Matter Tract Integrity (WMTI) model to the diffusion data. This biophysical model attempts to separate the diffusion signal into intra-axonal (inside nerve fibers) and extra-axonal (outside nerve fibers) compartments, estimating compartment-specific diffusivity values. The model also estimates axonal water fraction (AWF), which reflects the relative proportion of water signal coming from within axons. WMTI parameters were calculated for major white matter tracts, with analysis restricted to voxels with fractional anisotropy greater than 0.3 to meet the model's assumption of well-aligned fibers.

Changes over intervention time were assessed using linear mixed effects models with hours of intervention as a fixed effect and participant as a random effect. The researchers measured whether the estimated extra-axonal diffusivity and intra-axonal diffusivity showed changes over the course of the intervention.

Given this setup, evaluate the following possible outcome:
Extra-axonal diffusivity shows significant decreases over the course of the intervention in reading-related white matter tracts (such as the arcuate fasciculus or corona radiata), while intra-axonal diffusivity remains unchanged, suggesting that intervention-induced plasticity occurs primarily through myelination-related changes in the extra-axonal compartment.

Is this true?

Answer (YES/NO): NO